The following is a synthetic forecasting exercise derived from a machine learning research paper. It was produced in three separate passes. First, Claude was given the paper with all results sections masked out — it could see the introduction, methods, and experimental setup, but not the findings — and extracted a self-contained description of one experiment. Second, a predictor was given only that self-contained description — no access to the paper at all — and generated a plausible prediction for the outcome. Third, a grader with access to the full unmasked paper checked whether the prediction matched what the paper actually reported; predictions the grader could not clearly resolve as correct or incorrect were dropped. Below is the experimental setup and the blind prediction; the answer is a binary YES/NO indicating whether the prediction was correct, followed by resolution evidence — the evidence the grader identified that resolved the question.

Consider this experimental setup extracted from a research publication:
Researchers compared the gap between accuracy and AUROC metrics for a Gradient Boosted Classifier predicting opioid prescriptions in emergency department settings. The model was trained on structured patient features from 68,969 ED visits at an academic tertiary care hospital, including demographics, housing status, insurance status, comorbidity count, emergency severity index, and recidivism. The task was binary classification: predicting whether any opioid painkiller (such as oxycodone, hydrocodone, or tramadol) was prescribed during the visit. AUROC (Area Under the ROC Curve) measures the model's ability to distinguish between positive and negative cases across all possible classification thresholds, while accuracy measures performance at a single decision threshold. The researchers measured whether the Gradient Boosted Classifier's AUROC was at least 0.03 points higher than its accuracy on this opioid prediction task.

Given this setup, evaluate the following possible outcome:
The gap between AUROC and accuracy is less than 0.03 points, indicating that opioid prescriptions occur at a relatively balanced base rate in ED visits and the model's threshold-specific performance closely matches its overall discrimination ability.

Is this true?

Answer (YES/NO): NO